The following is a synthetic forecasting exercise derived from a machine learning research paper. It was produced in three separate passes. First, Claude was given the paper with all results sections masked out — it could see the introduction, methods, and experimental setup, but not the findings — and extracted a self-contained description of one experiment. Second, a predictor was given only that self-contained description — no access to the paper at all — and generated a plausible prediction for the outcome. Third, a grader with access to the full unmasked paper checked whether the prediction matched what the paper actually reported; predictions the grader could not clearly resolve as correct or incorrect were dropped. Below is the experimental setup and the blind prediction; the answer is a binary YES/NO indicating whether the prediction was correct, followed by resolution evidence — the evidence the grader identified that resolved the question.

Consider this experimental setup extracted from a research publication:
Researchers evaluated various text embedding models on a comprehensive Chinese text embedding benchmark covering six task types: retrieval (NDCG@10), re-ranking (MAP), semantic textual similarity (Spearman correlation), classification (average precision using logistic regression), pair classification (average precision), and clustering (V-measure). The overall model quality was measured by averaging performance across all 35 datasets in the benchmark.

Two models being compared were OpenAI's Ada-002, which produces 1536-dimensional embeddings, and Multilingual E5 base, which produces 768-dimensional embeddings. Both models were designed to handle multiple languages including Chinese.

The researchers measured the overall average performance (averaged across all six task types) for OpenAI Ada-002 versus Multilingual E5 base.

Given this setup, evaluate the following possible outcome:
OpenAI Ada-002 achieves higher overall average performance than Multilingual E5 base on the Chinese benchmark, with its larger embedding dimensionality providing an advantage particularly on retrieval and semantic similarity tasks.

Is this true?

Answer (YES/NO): NO